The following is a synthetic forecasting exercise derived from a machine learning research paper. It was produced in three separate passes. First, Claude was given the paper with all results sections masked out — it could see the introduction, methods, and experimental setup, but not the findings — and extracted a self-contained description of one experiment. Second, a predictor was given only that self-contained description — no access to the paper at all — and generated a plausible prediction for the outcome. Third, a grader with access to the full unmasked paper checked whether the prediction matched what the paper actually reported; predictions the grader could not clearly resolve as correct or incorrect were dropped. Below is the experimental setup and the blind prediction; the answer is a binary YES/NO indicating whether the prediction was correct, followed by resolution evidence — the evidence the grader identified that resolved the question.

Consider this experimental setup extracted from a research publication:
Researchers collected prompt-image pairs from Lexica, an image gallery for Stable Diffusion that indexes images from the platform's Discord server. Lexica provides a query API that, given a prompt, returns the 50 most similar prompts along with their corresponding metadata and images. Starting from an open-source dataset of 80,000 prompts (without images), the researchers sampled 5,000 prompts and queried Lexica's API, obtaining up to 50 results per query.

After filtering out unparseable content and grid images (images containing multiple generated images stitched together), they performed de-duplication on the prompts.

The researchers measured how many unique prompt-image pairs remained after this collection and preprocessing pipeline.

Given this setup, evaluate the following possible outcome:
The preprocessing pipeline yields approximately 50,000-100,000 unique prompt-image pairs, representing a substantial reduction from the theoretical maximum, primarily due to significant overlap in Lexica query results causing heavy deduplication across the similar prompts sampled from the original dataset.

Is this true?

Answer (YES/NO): YES